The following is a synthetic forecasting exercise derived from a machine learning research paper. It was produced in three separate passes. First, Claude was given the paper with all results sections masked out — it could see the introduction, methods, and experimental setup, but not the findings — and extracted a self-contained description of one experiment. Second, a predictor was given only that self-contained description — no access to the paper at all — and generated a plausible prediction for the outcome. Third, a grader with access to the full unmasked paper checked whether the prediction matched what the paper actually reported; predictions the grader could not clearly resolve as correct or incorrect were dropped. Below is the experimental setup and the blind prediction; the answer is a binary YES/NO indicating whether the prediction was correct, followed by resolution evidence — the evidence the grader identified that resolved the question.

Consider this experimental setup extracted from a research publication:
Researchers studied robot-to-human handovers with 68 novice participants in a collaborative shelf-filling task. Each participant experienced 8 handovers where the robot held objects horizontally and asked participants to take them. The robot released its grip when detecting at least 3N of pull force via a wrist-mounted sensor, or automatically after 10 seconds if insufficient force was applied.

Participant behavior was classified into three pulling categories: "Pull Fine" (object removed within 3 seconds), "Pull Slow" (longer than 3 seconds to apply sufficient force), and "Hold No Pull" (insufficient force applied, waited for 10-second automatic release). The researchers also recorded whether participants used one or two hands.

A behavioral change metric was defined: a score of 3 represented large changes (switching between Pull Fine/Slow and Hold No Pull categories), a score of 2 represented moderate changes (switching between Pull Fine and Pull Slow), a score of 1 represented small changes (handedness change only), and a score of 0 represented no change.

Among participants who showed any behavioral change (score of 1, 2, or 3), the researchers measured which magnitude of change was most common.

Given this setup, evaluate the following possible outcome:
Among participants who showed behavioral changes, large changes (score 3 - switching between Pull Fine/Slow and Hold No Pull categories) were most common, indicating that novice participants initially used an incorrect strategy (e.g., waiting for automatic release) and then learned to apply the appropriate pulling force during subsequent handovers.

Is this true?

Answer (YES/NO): YES